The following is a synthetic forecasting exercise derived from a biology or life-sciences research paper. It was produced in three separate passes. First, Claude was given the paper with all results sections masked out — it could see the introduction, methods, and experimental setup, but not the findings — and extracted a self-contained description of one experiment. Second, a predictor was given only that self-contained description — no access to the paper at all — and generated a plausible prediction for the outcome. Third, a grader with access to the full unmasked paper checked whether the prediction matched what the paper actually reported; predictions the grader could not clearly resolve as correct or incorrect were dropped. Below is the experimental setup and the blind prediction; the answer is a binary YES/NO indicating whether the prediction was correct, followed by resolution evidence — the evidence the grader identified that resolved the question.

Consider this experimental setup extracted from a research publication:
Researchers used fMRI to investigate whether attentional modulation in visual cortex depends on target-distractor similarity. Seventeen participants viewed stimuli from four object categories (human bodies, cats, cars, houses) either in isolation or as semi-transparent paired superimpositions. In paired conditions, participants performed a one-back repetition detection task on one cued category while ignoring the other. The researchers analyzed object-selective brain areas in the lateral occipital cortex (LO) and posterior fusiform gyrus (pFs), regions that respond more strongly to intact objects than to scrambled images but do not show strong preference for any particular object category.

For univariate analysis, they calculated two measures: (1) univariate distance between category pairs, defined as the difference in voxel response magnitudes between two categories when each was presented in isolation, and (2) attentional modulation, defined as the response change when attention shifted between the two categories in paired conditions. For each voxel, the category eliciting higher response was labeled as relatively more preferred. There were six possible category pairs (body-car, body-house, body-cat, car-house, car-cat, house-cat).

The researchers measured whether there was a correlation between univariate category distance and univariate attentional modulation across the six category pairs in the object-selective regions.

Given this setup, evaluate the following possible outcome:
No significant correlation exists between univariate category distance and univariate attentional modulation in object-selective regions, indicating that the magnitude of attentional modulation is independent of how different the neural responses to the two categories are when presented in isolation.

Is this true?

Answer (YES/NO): NO